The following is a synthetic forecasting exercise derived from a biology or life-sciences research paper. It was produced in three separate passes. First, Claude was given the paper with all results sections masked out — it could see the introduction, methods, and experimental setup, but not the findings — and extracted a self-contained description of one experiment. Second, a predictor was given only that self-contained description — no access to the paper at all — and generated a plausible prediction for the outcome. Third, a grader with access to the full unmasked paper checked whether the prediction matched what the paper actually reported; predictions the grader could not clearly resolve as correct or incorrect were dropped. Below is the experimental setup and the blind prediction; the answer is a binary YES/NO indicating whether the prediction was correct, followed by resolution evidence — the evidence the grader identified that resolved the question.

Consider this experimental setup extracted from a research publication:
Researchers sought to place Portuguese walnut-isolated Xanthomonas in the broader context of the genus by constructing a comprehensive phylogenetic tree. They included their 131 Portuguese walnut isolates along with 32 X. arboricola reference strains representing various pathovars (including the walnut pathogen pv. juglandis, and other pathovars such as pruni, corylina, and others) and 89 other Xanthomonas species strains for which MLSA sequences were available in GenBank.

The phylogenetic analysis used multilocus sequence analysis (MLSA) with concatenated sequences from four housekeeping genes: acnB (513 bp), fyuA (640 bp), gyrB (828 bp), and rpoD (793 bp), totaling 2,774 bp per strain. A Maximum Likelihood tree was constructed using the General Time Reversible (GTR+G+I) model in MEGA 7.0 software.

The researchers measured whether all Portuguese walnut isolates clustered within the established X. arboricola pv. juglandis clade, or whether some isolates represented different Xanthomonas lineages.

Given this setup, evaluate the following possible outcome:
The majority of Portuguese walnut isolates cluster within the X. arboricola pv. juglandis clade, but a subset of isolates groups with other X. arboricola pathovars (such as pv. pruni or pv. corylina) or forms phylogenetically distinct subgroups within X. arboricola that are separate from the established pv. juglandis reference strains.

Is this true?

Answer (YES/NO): NO